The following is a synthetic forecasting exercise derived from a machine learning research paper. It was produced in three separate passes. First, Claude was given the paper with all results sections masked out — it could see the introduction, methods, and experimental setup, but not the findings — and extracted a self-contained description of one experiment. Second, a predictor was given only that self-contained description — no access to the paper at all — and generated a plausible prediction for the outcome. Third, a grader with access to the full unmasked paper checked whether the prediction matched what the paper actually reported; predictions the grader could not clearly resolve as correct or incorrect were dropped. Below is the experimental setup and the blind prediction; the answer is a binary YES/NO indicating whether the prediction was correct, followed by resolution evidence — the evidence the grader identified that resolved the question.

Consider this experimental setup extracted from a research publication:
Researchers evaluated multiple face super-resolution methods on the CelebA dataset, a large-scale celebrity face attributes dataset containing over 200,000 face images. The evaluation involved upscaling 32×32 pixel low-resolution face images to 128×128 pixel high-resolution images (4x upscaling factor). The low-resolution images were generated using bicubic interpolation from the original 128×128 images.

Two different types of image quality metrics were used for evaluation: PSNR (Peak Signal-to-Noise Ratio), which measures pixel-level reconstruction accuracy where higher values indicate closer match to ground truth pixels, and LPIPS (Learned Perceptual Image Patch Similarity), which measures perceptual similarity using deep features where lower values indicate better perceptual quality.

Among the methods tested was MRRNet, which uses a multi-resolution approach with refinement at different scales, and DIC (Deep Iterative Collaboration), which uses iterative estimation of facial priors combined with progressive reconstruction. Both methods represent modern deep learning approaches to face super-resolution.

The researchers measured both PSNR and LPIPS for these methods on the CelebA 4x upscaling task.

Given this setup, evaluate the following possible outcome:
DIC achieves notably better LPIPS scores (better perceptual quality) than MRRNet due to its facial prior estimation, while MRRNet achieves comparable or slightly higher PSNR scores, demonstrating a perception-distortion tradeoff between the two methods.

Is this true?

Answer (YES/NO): NO